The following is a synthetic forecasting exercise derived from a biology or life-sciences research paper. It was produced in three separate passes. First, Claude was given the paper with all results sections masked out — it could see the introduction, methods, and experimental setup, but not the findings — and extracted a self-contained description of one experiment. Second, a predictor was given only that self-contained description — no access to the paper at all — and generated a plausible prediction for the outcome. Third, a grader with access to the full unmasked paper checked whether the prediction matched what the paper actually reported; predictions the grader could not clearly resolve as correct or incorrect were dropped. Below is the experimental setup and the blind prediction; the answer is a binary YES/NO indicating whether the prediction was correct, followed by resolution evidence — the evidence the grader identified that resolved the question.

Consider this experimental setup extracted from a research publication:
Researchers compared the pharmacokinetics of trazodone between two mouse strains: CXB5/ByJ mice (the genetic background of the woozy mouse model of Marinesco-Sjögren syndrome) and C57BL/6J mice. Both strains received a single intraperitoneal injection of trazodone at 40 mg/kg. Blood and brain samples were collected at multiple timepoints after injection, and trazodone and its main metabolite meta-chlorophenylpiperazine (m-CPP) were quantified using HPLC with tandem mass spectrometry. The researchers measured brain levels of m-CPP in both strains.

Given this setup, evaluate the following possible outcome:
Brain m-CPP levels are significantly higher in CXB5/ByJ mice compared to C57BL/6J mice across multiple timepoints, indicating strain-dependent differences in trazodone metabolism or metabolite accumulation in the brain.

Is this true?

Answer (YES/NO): NO